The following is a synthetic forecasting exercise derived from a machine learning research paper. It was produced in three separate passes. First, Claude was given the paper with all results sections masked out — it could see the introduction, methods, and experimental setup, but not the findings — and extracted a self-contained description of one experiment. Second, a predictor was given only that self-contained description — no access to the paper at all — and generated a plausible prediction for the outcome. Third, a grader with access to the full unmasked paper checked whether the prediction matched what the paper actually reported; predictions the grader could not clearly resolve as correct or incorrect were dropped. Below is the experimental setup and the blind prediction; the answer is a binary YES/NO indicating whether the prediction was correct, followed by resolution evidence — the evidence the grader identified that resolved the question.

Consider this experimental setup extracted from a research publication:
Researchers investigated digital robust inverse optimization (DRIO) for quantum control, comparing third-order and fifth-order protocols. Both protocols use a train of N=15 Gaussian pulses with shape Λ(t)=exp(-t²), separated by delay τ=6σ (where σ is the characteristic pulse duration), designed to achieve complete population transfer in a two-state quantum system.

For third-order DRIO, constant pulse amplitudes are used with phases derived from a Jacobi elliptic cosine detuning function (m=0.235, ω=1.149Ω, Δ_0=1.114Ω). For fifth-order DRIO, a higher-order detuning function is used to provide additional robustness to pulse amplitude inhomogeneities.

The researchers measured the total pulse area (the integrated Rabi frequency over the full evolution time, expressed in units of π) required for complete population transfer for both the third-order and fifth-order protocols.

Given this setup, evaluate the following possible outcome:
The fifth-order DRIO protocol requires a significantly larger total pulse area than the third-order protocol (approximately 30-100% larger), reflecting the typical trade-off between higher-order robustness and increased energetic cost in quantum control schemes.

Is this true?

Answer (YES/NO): YES